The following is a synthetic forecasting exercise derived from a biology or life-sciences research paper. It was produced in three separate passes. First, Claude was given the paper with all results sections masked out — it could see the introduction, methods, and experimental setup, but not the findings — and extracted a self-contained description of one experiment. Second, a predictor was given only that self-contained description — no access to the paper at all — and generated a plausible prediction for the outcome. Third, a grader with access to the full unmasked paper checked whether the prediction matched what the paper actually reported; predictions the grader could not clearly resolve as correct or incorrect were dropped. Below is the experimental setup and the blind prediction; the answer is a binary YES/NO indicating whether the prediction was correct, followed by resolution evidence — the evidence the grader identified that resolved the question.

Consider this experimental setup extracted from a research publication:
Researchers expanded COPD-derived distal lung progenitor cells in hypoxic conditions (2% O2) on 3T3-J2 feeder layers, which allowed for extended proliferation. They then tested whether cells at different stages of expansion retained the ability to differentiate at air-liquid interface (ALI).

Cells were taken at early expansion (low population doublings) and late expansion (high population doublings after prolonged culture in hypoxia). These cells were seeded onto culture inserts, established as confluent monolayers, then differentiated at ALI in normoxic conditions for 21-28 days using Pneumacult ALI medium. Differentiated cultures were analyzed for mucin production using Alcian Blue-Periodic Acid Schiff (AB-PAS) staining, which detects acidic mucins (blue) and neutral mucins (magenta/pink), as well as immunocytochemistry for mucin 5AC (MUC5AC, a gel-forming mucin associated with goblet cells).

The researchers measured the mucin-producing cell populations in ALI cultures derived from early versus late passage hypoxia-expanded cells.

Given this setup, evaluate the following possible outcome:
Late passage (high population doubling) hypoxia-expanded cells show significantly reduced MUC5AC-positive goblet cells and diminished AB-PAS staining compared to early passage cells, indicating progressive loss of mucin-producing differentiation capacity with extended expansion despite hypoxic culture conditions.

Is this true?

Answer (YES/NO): NO